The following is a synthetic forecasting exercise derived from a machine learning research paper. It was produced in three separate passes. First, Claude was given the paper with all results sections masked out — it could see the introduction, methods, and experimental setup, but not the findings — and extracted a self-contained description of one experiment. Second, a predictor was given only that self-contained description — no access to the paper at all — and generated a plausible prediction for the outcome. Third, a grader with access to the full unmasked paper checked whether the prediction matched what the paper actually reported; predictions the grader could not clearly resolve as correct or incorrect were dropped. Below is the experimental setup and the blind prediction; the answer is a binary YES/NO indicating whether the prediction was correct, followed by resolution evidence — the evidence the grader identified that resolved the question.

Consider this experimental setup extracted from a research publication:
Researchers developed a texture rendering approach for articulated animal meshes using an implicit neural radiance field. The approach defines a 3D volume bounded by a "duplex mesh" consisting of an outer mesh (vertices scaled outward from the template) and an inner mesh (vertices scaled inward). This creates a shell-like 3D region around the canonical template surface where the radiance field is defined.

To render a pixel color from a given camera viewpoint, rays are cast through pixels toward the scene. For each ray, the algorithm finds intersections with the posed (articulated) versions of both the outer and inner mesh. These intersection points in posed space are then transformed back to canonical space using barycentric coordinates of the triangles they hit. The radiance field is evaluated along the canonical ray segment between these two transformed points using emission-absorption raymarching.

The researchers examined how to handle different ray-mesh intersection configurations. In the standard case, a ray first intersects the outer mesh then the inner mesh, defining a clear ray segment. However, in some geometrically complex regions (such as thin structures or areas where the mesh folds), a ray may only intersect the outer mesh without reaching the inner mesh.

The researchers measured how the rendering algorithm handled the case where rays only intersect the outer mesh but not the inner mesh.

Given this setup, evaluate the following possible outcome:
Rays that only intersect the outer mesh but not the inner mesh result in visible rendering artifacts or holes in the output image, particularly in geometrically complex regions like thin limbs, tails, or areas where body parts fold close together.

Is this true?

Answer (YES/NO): NO